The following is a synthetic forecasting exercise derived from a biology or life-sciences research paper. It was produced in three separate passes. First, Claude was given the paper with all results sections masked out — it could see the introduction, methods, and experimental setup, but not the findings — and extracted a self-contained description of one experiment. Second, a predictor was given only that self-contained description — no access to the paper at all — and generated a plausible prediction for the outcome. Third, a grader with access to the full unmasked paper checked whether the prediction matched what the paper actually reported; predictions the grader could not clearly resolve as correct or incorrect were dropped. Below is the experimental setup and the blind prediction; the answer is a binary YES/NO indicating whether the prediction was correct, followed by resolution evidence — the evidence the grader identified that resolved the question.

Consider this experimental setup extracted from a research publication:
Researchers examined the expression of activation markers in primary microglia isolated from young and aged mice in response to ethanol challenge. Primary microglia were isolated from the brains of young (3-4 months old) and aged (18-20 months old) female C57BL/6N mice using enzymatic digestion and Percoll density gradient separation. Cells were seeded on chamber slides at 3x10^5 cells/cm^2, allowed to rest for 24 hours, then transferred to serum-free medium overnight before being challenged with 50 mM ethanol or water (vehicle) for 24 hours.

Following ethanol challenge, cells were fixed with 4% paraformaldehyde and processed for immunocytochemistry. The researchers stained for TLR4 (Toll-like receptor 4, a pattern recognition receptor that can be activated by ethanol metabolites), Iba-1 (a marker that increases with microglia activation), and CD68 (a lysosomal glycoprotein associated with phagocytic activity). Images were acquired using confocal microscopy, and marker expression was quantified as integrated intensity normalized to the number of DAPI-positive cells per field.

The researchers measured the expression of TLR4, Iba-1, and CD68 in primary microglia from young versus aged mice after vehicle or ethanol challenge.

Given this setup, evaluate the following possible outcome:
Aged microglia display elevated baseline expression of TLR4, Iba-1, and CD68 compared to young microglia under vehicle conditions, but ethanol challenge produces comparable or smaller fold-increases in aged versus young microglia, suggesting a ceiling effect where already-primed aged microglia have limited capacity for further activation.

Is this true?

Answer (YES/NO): NO